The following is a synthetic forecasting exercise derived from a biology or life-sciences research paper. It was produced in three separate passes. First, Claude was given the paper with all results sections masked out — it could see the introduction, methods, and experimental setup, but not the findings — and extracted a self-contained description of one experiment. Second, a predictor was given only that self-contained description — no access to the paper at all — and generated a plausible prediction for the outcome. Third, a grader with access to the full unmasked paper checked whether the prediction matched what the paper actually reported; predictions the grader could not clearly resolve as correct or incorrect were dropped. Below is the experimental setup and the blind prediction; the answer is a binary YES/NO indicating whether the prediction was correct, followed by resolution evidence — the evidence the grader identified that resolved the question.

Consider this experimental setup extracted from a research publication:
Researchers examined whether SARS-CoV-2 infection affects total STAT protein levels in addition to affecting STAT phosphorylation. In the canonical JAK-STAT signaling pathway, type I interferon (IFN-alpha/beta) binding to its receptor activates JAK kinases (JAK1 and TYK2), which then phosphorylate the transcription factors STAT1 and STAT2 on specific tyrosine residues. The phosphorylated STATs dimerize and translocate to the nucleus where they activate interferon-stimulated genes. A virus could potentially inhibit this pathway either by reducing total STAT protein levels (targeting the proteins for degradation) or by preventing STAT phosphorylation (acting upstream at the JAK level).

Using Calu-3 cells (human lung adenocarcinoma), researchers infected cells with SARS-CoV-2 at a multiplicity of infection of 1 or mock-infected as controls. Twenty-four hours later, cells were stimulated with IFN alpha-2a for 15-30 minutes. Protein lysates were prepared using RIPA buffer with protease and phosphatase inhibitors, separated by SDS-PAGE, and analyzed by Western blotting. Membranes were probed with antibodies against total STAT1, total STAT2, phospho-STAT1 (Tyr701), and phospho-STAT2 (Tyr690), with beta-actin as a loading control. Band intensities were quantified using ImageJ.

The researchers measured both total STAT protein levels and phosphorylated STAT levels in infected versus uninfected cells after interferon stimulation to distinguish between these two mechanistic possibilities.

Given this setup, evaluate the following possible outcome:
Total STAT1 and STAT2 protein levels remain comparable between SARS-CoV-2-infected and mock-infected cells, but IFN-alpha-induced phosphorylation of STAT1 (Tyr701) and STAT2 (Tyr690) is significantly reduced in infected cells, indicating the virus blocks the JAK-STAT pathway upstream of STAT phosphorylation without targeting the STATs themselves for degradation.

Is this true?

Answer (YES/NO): NO